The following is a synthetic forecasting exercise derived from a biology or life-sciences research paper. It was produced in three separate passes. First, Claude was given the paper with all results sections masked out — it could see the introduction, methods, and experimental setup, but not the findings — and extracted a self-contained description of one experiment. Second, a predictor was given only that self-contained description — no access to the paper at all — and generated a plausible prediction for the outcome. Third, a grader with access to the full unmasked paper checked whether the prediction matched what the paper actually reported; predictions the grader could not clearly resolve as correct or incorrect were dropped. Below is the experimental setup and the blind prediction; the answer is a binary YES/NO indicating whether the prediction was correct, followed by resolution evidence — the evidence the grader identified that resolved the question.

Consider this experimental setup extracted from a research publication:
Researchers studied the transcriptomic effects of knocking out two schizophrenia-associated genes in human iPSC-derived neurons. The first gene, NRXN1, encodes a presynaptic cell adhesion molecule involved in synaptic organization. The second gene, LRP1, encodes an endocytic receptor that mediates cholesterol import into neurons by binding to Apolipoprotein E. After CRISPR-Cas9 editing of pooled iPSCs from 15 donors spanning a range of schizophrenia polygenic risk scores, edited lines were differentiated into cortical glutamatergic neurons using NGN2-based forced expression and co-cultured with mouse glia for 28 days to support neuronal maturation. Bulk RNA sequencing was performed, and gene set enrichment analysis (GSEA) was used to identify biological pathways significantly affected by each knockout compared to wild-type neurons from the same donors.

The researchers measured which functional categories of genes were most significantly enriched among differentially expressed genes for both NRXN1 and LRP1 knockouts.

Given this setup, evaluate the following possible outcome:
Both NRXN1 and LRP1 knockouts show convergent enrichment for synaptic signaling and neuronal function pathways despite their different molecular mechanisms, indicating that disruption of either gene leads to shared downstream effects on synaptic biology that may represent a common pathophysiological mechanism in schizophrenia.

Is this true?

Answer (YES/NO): YES